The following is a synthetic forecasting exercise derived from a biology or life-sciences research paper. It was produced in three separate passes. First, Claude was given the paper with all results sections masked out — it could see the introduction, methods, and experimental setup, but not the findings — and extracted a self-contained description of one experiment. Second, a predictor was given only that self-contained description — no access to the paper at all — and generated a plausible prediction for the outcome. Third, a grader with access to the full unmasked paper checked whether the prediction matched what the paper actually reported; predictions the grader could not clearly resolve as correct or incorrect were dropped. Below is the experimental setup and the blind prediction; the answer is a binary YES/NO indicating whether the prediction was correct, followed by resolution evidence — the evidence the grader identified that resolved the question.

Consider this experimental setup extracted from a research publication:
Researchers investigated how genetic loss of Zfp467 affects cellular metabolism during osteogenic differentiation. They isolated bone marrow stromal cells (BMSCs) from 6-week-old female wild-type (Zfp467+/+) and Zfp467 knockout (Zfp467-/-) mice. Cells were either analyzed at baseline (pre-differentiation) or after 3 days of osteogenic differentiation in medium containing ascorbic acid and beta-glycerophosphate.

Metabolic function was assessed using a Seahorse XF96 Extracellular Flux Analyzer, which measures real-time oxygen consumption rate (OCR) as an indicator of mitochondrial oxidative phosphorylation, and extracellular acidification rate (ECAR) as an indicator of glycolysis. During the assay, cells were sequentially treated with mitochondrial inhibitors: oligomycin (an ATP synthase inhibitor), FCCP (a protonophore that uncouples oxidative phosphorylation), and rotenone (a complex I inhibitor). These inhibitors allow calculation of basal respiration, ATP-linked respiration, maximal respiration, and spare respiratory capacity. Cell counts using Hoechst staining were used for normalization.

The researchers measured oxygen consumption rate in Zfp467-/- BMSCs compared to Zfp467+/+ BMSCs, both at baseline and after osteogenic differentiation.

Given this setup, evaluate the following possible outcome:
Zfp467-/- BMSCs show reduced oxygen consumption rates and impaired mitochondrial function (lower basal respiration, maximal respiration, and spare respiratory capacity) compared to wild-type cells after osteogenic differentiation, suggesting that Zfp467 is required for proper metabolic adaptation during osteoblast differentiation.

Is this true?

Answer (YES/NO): NO